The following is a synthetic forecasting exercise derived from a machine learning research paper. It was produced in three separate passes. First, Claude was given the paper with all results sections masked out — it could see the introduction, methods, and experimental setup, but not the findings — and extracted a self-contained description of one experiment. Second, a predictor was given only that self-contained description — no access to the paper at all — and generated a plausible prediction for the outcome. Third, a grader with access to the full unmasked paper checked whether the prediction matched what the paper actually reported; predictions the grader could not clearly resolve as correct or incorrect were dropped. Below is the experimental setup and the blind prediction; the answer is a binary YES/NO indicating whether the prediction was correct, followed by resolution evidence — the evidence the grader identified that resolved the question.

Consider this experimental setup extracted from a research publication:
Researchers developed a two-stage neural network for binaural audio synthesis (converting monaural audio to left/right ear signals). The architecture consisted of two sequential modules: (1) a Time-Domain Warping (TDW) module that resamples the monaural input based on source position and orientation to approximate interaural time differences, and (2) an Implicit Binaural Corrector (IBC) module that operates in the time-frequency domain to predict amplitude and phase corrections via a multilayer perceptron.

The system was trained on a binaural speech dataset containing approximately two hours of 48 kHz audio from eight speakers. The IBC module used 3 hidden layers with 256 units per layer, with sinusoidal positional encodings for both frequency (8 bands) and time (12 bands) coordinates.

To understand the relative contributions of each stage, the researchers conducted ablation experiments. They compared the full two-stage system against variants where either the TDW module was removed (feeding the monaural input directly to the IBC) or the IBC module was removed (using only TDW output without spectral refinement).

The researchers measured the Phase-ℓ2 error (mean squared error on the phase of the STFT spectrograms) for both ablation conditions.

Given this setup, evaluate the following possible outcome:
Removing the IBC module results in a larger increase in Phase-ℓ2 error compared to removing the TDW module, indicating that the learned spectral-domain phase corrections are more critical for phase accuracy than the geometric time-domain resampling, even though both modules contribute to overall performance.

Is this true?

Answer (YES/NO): NO